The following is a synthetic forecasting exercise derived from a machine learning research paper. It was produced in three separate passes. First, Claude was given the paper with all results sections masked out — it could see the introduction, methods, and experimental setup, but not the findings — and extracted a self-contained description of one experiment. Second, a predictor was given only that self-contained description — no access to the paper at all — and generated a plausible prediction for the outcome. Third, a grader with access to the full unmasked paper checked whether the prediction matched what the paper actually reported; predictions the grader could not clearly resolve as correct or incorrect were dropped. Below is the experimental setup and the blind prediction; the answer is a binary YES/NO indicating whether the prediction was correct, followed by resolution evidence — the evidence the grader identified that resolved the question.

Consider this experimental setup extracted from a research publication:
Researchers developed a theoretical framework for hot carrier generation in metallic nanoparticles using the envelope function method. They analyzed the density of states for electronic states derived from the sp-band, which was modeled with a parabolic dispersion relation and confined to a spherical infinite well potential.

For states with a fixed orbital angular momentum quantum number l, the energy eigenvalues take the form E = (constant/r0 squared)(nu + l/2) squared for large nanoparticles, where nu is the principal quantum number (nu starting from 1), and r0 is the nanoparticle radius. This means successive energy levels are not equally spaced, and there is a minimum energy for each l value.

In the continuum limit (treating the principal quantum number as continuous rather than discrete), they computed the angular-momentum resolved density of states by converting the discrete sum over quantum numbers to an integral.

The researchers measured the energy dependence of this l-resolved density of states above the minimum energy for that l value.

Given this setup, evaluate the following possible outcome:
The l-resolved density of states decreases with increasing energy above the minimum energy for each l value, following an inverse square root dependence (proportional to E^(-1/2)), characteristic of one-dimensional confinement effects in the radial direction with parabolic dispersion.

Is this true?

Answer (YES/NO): YES